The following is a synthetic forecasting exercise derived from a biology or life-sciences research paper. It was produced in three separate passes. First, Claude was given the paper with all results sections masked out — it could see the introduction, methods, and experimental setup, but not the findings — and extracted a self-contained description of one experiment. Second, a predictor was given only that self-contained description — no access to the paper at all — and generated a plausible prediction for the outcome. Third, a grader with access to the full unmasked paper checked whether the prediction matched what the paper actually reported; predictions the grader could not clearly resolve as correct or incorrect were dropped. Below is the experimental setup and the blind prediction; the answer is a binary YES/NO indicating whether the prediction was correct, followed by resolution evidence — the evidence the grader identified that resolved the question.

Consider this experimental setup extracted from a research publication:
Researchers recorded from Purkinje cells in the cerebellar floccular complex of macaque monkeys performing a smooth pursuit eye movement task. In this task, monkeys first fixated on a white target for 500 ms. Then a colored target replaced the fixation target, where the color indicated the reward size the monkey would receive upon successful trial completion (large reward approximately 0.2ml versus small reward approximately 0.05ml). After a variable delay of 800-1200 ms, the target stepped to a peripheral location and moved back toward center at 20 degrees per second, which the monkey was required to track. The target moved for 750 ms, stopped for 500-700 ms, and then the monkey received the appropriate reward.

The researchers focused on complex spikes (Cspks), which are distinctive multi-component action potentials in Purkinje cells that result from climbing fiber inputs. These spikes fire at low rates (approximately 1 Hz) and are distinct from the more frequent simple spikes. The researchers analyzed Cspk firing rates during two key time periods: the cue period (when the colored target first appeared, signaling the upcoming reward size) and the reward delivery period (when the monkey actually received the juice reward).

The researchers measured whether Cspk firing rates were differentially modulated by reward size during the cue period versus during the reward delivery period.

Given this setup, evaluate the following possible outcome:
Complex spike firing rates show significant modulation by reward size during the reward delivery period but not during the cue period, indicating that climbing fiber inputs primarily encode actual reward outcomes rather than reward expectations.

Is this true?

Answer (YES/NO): NO